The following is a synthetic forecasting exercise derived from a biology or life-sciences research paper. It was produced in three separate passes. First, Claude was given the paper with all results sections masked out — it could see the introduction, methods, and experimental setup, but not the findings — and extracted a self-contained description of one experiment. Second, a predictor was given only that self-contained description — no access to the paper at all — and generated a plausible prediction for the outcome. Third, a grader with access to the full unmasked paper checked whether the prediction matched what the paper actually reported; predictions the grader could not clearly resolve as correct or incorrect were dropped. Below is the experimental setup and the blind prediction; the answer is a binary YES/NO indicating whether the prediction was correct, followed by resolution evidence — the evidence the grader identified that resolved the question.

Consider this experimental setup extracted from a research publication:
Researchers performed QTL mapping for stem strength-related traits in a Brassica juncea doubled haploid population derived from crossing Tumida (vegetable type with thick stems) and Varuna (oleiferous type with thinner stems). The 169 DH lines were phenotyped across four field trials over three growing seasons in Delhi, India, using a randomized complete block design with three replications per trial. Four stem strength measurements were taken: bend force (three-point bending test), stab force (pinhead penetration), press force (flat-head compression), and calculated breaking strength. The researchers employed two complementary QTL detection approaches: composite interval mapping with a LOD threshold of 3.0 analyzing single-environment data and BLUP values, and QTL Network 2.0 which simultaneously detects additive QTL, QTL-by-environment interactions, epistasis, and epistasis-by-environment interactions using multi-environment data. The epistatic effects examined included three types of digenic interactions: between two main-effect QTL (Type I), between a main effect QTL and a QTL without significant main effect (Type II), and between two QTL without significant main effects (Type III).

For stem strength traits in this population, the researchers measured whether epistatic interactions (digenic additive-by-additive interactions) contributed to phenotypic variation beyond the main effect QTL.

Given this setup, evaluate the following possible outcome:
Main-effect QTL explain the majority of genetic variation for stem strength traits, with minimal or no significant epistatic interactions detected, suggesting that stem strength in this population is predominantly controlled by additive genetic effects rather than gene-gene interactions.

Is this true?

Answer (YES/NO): YES